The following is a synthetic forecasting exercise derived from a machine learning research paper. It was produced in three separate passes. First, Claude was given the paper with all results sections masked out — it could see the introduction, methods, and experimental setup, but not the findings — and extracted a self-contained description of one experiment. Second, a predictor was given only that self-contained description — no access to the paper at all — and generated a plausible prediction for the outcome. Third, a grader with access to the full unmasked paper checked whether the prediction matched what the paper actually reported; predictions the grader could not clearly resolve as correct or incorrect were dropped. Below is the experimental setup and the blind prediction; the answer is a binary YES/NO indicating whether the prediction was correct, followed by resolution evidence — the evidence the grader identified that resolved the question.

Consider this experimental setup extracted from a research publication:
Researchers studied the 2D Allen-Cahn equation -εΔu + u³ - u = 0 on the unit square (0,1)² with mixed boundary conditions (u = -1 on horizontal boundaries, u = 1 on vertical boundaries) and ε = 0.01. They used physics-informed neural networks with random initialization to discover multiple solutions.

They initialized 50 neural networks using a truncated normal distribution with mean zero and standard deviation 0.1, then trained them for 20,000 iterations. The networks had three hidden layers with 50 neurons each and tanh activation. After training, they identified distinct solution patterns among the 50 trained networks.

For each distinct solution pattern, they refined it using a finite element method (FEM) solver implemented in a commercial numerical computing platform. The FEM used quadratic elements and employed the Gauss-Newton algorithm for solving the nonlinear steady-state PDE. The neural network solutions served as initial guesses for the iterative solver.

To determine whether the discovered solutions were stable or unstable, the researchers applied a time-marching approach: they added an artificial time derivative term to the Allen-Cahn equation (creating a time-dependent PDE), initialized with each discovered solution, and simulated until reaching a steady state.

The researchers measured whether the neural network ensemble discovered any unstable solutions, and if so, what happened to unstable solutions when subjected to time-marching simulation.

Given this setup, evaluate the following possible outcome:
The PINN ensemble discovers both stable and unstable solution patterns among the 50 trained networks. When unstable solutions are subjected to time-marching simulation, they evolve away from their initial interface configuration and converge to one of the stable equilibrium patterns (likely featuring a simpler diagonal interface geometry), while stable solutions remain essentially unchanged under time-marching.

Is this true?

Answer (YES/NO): YES